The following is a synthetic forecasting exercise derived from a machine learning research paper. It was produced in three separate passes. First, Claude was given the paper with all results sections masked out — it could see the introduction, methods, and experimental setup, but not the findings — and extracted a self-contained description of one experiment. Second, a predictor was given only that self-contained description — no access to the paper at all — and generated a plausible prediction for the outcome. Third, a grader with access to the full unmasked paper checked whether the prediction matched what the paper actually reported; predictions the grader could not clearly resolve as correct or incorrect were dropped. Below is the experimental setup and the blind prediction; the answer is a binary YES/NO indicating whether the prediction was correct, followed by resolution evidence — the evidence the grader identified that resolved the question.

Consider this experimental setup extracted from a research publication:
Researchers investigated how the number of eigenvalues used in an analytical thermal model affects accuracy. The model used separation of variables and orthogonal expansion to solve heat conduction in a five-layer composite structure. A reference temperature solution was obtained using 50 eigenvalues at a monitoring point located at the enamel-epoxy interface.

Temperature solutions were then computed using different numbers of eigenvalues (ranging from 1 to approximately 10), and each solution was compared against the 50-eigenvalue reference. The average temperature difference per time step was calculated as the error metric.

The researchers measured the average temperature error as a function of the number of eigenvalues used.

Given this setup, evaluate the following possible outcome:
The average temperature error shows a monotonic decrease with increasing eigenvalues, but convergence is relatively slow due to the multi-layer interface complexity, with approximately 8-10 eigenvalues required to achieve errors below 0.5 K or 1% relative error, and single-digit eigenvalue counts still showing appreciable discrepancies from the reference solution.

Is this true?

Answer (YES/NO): NO